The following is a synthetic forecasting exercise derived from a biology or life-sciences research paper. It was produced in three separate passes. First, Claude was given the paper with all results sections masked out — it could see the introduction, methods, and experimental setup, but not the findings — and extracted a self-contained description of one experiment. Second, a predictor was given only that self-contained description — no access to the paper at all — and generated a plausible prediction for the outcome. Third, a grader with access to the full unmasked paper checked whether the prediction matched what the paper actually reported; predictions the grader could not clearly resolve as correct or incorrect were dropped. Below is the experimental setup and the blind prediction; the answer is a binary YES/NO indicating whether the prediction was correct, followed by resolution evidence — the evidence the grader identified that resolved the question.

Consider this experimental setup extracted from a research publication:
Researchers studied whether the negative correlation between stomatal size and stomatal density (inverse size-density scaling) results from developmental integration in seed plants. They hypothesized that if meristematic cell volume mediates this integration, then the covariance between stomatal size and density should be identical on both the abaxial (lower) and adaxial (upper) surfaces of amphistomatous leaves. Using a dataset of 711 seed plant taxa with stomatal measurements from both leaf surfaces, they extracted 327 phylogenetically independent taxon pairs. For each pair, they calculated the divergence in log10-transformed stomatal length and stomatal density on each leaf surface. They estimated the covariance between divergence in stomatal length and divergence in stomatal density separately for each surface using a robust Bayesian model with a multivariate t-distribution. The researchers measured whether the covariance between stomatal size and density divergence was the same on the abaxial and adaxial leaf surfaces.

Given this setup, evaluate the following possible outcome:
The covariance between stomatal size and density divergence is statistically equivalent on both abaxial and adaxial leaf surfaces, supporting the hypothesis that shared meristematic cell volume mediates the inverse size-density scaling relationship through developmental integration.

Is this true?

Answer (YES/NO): NO